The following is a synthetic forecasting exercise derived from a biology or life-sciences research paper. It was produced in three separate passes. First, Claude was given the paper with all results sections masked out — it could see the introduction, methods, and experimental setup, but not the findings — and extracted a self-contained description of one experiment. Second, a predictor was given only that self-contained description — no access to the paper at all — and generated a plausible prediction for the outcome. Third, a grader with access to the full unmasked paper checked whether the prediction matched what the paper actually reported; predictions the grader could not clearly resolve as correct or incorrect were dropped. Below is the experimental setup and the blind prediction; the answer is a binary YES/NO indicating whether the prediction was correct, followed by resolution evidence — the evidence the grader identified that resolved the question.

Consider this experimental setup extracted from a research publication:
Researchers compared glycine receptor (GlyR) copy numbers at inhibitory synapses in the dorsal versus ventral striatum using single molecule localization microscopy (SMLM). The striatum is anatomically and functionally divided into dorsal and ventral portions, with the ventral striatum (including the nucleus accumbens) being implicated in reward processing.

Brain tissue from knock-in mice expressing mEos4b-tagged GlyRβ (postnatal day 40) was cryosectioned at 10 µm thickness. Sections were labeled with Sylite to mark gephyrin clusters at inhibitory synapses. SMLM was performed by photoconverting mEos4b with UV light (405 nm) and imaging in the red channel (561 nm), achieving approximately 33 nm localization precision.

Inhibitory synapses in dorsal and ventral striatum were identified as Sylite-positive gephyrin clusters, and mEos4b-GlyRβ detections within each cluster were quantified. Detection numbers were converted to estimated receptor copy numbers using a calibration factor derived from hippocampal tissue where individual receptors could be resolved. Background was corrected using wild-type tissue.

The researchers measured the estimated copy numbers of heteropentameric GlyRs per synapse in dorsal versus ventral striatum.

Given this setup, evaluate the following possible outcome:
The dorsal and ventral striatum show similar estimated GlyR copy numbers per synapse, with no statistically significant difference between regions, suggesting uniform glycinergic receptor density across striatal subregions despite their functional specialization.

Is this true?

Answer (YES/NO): NO